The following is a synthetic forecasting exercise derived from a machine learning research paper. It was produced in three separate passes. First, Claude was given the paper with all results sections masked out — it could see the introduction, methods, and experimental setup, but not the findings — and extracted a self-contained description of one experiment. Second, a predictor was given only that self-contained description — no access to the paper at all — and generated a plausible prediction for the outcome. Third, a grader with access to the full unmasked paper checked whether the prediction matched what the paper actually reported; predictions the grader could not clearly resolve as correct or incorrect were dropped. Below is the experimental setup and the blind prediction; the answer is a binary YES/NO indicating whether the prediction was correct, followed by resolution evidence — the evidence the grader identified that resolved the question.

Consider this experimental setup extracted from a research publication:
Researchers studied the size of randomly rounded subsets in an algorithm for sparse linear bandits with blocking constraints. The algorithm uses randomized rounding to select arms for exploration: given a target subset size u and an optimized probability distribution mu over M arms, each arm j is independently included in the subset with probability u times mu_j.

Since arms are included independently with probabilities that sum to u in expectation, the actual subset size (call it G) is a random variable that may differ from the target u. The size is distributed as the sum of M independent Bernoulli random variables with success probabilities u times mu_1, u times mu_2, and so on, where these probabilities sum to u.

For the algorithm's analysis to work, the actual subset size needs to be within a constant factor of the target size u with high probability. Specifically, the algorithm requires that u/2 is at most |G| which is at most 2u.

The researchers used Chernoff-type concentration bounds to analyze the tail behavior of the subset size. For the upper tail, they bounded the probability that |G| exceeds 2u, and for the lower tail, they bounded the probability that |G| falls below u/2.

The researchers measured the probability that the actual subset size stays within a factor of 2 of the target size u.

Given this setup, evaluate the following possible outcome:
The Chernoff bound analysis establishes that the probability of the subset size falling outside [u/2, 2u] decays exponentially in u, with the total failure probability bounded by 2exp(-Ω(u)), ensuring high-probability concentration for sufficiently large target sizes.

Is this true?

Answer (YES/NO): YES